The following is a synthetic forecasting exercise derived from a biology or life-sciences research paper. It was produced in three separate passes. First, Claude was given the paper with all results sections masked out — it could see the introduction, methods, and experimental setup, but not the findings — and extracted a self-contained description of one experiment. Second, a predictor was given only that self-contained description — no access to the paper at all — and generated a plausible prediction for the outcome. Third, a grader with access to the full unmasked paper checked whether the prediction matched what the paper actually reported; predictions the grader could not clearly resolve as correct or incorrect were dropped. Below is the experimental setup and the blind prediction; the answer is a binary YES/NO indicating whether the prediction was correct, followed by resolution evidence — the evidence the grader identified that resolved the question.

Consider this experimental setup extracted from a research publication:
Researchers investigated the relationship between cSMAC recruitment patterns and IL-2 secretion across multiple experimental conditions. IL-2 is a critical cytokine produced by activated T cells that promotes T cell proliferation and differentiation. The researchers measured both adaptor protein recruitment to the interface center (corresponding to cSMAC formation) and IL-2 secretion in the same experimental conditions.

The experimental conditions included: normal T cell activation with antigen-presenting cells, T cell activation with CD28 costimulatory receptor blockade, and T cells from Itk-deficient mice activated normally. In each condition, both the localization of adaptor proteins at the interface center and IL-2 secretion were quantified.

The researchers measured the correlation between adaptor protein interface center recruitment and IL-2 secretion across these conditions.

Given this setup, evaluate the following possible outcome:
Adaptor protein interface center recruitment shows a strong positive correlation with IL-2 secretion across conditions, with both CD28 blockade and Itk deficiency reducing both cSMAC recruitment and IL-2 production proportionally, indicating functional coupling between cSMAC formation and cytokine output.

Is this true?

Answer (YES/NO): YES